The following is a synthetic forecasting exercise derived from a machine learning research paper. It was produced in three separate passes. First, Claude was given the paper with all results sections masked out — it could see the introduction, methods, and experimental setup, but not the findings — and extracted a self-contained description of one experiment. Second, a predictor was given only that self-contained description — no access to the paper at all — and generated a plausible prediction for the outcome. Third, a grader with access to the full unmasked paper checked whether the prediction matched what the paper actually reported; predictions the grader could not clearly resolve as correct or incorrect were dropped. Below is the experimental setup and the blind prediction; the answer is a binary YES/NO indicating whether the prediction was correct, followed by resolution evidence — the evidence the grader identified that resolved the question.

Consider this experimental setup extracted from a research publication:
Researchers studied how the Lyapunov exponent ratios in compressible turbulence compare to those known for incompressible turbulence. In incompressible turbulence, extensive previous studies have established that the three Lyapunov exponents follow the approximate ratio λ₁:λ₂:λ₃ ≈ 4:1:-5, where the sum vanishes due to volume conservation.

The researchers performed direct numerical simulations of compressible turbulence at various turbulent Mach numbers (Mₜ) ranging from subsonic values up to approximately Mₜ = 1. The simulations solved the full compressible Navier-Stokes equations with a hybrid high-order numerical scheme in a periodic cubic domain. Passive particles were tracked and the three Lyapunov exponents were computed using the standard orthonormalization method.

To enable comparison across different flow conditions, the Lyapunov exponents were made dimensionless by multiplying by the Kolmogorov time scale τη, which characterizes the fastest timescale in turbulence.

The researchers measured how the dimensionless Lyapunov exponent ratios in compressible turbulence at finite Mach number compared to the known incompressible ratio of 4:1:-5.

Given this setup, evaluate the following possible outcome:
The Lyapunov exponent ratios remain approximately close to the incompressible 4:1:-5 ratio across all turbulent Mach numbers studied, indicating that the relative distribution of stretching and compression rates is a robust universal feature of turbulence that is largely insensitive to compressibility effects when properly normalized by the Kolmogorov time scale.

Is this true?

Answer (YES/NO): NO